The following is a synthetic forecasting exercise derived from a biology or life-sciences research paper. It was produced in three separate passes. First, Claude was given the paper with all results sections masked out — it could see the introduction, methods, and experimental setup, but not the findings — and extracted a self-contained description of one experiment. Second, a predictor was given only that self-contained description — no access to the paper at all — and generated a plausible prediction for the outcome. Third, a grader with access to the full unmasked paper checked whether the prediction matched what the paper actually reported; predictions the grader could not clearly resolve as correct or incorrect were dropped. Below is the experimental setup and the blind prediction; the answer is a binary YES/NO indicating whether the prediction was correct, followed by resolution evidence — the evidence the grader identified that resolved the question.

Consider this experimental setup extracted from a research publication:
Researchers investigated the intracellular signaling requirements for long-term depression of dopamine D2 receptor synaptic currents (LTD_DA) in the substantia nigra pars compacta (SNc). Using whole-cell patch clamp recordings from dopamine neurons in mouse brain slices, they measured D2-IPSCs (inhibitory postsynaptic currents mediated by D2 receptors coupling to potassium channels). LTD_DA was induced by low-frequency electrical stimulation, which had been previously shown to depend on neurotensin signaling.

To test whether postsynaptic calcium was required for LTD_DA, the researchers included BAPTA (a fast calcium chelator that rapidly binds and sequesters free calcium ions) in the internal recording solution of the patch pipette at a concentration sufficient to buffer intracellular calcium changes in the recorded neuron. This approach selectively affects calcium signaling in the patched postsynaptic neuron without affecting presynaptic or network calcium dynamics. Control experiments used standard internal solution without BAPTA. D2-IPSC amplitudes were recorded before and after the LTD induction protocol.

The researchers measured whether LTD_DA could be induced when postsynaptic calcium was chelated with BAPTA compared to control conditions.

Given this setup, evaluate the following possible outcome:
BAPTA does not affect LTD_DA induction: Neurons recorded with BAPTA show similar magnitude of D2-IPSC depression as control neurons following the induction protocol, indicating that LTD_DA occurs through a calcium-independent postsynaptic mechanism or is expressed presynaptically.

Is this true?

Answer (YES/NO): NO